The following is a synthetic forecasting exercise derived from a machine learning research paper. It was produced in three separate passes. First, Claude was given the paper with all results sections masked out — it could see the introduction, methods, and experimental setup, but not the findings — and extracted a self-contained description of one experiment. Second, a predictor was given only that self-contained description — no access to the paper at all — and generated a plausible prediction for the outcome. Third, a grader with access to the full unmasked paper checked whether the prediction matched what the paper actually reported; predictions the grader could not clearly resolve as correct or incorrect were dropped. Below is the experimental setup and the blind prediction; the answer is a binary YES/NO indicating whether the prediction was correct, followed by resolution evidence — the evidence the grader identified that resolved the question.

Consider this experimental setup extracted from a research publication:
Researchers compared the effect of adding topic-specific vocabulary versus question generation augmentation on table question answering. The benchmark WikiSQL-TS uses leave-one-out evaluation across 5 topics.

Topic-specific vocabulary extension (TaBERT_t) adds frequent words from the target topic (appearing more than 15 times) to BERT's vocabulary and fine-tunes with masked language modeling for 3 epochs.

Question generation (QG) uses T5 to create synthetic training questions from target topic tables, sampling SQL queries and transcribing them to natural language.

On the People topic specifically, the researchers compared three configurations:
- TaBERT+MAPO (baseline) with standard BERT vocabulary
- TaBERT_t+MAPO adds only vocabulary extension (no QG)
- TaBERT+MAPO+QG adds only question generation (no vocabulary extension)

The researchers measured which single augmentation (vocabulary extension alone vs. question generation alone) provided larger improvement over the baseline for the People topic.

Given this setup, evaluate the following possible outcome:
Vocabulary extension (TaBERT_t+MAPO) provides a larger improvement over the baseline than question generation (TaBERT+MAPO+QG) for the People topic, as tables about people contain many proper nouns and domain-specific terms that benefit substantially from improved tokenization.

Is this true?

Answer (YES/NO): NO